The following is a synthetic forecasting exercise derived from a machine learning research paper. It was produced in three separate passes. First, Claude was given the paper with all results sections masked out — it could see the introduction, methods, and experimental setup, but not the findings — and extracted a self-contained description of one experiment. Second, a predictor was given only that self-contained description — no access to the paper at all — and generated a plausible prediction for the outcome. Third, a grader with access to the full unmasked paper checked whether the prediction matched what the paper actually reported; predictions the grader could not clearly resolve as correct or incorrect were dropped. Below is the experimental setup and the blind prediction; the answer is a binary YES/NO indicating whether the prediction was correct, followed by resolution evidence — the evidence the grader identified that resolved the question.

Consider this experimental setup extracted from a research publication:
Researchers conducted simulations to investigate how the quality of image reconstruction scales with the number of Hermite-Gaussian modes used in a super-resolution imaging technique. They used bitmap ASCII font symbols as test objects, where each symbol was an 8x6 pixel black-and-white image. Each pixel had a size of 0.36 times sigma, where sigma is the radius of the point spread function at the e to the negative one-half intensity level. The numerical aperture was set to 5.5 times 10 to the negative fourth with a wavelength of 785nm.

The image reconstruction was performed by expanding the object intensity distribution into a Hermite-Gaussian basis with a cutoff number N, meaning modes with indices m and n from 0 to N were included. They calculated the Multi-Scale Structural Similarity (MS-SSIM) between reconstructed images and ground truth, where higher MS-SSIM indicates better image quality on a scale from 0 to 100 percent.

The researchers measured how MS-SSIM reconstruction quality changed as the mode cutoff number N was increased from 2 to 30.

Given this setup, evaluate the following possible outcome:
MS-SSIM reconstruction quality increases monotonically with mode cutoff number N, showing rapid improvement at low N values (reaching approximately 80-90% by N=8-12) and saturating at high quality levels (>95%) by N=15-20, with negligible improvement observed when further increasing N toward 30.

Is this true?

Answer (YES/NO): NO